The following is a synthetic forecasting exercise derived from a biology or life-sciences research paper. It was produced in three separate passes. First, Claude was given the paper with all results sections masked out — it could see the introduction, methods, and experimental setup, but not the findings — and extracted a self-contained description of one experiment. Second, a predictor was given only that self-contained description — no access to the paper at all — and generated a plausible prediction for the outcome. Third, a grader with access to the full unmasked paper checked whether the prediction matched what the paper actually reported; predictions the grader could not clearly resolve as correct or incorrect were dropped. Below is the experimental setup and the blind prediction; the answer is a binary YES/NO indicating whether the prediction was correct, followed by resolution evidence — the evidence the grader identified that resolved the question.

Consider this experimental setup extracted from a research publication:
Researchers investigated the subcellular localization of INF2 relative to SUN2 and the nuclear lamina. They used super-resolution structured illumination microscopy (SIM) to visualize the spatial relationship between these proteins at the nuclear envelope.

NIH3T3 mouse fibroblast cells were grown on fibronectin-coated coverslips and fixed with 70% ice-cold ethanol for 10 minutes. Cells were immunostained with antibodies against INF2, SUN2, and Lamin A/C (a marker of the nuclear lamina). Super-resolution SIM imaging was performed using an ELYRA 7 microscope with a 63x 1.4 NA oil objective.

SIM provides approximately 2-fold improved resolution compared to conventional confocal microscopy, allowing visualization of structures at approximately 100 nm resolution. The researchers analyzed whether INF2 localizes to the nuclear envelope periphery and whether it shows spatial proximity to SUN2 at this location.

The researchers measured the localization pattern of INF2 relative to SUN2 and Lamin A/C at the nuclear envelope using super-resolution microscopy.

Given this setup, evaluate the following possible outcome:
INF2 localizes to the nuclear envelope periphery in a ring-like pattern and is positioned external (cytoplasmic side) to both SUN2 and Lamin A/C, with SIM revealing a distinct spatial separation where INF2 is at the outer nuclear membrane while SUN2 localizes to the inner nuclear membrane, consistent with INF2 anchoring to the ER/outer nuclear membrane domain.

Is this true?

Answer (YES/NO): NO